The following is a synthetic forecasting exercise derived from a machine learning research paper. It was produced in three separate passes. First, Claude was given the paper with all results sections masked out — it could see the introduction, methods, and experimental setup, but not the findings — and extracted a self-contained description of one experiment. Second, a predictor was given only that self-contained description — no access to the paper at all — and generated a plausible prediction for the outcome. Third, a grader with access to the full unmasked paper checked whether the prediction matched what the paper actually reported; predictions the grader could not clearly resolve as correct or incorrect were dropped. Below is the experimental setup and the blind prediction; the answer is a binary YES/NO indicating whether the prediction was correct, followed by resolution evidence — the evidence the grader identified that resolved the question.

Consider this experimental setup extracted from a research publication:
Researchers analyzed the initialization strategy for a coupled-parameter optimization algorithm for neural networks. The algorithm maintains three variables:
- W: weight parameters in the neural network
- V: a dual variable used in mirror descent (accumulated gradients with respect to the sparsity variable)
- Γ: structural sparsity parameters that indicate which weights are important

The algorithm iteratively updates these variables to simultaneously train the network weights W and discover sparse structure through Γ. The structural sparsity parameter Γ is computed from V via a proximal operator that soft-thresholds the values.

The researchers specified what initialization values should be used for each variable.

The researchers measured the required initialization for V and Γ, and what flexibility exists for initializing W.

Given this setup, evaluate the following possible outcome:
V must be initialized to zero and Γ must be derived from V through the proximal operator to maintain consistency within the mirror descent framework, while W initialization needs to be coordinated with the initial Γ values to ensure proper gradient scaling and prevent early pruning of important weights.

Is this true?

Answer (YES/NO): NO